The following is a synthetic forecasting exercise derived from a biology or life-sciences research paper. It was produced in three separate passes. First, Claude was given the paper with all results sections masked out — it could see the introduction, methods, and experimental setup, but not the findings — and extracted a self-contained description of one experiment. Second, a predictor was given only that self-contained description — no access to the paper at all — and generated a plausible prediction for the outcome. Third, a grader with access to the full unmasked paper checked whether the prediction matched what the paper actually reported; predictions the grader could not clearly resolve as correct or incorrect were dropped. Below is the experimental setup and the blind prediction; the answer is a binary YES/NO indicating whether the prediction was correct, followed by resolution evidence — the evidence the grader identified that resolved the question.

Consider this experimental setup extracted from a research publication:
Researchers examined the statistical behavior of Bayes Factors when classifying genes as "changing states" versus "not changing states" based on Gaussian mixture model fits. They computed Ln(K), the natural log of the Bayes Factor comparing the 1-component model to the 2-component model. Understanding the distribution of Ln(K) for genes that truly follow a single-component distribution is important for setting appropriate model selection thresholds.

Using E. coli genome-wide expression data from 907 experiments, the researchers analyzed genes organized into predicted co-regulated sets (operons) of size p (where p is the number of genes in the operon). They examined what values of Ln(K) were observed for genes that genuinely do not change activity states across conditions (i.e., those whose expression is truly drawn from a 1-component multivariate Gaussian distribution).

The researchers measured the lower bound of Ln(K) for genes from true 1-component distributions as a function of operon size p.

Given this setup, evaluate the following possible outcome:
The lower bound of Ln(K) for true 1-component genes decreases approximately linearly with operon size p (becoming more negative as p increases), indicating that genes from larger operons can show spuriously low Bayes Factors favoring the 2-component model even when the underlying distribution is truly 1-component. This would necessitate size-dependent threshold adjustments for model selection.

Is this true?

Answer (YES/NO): YES